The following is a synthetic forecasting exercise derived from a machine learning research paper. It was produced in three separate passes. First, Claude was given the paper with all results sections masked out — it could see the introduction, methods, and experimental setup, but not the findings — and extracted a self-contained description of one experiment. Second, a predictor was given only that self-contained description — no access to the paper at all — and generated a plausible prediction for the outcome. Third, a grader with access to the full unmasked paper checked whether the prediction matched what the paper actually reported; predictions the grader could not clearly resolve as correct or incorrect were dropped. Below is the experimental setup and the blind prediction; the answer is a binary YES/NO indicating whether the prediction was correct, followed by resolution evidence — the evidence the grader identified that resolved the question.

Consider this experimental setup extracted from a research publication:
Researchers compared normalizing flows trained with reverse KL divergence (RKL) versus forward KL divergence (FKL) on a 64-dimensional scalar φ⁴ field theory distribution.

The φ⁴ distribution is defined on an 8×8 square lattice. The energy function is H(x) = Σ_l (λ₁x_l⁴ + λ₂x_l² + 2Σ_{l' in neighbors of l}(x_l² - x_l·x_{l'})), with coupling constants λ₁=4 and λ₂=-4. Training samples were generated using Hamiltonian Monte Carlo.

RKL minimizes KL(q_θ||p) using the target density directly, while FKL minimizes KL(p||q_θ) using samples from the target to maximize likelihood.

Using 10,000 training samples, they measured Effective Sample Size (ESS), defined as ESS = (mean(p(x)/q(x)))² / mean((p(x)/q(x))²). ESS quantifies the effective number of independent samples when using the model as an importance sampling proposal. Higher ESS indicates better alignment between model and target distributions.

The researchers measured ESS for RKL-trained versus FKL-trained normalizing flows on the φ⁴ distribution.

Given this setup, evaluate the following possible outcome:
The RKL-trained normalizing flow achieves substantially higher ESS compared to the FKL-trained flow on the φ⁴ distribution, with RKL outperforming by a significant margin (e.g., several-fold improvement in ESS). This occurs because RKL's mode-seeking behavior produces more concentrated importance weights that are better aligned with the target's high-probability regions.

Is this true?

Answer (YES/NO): NO